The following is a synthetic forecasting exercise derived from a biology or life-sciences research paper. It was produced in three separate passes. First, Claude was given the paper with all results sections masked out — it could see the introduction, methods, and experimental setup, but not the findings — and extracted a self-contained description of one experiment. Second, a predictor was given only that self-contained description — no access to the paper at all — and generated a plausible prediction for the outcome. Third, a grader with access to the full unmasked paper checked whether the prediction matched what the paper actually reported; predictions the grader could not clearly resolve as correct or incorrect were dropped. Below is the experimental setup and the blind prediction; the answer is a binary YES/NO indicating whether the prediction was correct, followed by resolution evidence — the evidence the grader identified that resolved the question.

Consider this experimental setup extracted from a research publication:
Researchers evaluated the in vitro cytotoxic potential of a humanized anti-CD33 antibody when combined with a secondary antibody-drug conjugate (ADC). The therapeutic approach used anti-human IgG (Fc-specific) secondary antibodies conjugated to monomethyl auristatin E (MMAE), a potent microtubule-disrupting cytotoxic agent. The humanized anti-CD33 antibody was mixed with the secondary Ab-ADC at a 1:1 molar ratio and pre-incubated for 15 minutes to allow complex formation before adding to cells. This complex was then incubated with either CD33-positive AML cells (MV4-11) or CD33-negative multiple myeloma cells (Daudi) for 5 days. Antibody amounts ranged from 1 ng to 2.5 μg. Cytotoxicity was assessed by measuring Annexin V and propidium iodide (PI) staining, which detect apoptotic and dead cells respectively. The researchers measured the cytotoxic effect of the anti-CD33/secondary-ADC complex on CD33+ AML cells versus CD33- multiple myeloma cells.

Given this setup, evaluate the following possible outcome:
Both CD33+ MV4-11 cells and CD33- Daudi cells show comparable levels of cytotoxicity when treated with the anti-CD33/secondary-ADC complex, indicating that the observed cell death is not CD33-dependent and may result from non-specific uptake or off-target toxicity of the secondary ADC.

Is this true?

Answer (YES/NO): NO